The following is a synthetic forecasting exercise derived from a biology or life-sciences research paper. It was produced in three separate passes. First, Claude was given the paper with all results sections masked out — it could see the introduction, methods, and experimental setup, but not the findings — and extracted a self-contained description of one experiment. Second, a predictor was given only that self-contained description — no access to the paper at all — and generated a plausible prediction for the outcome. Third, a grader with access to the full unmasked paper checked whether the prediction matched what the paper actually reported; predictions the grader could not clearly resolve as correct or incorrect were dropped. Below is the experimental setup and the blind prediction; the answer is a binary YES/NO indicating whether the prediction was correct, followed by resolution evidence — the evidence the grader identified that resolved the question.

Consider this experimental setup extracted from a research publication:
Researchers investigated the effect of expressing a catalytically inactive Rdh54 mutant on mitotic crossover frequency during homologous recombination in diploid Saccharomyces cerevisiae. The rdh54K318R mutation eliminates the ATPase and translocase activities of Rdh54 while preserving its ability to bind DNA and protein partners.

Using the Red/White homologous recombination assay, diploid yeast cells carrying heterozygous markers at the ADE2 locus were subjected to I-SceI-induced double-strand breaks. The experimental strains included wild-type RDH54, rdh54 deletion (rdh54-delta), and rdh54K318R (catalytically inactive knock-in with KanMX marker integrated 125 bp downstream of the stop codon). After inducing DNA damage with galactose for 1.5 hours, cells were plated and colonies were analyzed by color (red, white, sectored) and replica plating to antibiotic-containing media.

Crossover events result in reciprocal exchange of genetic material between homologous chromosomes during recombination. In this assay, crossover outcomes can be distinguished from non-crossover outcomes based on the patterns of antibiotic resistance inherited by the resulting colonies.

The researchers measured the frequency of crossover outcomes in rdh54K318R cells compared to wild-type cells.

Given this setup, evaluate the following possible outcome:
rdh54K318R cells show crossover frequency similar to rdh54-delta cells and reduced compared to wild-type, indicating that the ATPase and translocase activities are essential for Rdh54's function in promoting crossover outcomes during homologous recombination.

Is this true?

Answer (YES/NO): NO